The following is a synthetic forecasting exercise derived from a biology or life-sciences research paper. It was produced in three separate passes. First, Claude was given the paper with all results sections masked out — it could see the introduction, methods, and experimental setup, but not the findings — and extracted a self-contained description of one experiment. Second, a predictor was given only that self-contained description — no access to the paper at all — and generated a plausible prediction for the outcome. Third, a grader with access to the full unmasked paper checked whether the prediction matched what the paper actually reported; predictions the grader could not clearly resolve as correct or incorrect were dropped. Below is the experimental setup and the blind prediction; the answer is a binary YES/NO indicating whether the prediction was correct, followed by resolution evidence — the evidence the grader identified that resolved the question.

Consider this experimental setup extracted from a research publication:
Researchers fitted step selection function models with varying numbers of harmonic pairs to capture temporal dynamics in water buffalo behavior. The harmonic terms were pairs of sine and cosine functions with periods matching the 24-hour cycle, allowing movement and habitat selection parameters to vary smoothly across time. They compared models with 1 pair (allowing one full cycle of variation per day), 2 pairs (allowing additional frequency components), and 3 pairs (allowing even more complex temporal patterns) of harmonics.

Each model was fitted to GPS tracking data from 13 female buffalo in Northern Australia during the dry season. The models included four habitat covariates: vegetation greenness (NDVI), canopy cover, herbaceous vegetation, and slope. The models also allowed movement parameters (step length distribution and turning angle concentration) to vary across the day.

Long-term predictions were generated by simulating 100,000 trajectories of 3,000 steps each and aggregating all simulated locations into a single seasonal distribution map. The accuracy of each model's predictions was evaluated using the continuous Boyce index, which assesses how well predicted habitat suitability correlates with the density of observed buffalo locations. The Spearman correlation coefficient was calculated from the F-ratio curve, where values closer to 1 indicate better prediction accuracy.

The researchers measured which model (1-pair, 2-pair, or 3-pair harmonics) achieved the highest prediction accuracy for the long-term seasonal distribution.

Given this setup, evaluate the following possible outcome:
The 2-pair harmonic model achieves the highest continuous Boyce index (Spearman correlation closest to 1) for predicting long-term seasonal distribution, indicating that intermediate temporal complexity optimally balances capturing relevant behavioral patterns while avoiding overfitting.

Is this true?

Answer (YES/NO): YES